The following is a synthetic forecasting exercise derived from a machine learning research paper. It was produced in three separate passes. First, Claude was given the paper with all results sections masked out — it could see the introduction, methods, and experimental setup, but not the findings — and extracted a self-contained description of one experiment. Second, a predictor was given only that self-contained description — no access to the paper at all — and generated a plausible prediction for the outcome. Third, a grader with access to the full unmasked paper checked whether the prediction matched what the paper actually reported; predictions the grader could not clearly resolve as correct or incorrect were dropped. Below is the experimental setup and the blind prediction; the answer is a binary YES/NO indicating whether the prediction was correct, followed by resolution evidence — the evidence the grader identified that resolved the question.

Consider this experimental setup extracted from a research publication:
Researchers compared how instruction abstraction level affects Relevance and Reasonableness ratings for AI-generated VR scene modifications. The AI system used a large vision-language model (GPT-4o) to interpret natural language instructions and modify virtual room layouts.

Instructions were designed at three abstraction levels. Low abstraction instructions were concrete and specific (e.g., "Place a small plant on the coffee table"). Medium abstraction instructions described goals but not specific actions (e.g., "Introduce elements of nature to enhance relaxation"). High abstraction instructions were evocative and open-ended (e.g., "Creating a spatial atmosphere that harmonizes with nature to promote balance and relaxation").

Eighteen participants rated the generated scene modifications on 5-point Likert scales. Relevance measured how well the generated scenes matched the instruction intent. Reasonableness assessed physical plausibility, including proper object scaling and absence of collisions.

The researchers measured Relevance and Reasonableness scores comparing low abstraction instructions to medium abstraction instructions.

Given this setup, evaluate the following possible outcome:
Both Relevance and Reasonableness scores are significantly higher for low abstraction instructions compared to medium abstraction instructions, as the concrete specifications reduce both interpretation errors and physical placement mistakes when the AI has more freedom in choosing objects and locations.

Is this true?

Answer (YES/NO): YES